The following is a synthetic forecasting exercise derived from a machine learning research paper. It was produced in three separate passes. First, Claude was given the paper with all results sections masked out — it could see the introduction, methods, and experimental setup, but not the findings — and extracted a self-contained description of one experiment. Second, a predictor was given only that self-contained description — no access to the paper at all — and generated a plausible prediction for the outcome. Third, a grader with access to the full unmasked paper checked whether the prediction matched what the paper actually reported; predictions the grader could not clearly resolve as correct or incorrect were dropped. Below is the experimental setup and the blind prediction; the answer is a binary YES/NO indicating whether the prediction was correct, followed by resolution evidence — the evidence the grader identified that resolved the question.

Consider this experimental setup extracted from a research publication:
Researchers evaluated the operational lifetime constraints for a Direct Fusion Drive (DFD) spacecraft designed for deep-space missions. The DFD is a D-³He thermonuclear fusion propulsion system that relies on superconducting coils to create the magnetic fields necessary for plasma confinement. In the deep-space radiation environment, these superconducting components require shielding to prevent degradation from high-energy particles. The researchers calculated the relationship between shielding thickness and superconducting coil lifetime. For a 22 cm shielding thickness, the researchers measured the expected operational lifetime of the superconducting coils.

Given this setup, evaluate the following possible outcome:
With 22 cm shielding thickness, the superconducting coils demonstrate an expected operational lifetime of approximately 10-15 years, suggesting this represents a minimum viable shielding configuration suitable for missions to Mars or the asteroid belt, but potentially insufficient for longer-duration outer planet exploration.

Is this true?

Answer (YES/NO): NO